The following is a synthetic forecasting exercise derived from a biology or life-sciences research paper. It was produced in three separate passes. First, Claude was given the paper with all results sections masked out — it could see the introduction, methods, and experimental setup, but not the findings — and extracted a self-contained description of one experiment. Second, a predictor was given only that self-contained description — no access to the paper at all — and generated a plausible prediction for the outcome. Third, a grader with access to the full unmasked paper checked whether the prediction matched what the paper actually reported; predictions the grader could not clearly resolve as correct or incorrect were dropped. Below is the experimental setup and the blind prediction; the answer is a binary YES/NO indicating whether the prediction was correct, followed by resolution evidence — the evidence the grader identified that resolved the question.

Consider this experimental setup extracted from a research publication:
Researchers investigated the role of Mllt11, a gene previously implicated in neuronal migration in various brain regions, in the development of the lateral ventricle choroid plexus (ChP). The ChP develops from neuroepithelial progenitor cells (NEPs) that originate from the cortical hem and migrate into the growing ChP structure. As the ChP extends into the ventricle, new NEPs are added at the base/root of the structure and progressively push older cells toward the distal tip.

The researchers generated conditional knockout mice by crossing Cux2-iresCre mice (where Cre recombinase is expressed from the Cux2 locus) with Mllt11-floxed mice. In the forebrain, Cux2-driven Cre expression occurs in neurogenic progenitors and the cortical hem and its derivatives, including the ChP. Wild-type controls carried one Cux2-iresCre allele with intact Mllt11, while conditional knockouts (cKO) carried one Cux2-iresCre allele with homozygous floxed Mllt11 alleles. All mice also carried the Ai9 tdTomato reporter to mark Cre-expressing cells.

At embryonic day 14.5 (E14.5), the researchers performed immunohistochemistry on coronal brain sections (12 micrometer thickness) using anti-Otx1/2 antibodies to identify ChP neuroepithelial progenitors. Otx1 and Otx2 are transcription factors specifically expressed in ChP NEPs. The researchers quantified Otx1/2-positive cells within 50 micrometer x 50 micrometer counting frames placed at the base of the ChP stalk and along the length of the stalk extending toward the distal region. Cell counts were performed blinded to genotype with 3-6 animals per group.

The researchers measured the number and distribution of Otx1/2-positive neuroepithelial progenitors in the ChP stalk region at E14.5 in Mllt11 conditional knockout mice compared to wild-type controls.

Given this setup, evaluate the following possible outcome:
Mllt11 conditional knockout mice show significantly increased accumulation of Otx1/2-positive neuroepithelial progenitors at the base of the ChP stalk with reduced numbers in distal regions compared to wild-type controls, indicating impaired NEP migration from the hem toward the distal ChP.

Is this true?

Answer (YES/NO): YES